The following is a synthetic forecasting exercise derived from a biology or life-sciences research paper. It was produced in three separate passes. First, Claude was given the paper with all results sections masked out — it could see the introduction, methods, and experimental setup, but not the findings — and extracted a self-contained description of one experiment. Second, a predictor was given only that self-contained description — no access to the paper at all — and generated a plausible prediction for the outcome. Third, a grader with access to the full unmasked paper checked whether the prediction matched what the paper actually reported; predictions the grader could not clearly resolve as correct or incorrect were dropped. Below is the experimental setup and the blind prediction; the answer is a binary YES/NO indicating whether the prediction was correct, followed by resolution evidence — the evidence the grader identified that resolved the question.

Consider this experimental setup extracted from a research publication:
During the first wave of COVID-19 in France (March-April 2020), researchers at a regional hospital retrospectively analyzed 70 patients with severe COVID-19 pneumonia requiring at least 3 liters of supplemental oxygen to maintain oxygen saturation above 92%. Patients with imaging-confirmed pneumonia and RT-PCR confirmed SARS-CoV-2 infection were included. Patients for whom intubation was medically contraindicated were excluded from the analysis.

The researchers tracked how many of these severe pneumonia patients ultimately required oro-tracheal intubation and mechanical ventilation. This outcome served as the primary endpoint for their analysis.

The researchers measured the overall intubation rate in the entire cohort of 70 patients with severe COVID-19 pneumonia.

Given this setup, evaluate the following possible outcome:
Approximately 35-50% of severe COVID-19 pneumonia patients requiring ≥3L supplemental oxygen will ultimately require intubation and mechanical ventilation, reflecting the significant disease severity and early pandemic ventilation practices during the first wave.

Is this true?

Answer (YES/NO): YES